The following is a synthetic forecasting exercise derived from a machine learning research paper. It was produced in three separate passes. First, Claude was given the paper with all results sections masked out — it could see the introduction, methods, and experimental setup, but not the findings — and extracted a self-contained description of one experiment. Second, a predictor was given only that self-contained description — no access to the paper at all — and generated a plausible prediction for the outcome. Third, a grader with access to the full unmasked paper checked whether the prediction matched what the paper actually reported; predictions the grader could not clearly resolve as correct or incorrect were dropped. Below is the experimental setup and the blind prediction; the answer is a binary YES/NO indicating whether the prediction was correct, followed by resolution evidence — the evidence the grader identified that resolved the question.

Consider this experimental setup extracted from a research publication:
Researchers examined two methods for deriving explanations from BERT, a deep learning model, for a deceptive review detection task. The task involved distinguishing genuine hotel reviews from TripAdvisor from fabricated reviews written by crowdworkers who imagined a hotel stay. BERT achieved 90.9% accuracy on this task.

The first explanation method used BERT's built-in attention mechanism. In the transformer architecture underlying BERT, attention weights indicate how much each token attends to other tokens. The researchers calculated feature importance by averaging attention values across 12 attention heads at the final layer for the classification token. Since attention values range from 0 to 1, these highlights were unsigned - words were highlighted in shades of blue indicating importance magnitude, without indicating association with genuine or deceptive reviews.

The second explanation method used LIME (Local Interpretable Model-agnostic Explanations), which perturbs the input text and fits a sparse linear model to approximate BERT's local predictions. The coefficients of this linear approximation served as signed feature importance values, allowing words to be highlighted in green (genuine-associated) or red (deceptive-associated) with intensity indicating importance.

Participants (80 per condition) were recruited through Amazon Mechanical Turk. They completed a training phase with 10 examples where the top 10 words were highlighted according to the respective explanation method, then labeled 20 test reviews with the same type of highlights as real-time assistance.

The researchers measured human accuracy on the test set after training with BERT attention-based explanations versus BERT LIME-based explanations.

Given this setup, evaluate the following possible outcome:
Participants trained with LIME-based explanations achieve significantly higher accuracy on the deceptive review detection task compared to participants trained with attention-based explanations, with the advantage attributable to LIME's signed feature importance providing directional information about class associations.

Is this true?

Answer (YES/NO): YES